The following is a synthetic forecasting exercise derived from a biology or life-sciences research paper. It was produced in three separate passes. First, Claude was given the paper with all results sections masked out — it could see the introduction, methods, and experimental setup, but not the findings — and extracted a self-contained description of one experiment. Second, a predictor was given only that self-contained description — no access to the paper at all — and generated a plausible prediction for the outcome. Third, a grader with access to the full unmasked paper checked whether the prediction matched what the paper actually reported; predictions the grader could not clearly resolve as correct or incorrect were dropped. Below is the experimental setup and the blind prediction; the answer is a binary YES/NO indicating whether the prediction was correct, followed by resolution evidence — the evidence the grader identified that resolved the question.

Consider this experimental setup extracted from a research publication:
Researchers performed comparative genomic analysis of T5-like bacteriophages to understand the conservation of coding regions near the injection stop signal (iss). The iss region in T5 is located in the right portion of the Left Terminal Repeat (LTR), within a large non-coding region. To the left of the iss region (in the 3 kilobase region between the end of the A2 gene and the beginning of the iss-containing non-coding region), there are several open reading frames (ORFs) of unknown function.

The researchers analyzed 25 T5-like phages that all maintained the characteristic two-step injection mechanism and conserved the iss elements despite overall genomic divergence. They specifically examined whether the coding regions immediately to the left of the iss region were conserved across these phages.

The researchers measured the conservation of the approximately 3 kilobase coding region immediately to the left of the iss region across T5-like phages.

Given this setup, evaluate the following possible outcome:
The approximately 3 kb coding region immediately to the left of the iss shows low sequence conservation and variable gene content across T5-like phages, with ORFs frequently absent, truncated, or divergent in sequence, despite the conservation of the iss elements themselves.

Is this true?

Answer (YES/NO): YES